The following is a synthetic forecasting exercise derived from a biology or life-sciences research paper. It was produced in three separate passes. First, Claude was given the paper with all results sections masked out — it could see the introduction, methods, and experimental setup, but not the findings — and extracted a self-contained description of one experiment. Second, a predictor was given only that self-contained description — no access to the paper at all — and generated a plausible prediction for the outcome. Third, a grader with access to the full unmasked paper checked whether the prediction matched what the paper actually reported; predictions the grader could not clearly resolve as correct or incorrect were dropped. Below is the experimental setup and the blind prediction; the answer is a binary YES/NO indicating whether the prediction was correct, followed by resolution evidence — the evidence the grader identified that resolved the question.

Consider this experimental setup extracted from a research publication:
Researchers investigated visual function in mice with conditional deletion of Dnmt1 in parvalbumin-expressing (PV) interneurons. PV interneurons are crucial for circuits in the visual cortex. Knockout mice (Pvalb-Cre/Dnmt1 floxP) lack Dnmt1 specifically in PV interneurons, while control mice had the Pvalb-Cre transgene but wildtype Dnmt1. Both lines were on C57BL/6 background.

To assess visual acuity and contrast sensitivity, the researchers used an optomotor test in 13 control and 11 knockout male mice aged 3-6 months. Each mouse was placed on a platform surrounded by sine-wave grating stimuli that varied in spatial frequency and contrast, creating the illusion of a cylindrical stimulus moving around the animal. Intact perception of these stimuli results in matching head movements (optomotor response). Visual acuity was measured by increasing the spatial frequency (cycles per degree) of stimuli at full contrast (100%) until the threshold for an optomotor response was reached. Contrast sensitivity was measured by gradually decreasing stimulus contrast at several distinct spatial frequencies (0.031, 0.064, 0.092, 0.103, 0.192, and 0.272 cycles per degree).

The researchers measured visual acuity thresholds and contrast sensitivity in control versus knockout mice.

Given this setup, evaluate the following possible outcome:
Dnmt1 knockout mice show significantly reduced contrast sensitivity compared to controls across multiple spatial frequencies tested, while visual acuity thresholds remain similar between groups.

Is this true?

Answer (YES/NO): NO